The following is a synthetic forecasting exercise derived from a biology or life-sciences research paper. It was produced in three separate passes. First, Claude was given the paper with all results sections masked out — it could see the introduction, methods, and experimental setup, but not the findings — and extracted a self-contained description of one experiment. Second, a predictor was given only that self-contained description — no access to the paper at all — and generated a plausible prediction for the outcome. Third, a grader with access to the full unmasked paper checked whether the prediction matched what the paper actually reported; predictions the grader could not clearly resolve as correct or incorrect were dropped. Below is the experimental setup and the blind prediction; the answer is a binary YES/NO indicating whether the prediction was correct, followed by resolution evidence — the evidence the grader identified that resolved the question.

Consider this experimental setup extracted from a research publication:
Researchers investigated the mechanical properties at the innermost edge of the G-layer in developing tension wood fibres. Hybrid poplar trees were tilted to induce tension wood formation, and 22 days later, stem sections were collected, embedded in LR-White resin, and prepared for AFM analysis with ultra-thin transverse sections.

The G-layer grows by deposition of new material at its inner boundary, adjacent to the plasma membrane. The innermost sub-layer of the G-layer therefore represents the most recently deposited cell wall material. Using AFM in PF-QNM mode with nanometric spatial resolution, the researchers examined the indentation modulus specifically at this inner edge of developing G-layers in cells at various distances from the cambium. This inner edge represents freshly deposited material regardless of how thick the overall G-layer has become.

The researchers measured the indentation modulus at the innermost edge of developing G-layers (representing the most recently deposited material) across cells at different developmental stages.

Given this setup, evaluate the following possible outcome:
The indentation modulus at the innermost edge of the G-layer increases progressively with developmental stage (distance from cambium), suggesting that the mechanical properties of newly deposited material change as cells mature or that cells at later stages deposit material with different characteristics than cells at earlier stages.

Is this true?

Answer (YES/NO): NO